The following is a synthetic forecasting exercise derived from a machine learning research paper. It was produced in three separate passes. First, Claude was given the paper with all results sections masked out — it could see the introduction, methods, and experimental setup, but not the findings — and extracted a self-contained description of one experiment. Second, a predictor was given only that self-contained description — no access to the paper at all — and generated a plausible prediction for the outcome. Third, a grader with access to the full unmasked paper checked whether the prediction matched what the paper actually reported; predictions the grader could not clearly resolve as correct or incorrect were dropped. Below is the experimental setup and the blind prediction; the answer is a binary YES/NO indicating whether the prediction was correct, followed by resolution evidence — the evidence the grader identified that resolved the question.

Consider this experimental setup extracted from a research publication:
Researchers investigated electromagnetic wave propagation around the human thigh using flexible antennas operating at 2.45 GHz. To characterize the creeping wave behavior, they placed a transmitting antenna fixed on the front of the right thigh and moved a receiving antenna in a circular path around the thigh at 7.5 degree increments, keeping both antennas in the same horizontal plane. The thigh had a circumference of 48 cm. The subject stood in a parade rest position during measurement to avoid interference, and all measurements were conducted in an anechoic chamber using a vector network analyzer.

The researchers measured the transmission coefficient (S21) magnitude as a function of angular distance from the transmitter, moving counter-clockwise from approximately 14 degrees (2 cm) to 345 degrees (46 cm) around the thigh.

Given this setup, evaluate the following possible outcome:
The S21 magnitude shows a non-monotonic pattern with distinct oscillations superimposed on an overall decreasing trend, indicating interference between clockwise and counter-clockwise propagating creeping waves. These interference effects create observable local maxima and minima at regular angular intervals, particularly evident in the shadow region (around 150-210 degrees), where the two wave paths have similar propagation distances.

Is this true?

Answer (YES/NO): NO